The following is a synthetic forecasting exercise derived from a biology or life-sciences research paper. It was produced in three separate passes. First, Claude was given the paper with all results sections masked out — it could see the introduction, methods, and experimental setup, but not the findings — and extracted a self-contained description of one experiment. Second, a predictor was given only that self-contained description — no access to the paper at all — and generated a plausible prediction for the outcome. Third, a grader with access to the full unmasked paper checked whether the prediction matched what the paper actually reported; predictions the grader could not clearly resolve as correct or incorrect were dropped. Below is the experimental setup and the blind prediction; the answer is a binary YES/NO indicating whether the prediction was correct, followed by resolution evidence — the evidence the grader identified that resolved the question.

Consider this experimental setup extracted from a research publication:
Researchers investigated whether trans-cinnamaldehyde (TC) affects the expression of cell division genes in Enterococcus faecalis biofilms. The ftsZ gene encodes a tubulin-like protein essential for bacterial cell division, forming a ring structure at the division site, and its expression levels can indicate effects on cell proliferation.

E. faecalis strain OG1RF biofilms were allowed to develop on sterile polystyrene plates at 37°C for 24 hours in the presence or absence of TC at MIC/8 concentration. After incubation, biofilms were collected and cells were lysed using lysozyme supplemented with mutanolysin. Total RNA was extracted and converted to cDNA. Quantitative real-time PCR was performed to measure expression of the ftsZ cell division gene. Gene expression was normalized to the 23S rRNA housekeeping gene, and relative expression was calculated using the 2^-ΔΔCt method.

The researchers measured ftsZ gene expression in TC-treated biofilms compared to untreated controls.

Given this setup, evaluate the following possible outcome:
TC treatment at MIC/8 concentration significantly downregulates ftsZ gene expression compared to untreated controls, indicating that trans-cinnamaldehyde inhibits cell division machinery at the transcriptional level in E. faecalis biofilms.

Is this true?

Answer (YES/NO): NO